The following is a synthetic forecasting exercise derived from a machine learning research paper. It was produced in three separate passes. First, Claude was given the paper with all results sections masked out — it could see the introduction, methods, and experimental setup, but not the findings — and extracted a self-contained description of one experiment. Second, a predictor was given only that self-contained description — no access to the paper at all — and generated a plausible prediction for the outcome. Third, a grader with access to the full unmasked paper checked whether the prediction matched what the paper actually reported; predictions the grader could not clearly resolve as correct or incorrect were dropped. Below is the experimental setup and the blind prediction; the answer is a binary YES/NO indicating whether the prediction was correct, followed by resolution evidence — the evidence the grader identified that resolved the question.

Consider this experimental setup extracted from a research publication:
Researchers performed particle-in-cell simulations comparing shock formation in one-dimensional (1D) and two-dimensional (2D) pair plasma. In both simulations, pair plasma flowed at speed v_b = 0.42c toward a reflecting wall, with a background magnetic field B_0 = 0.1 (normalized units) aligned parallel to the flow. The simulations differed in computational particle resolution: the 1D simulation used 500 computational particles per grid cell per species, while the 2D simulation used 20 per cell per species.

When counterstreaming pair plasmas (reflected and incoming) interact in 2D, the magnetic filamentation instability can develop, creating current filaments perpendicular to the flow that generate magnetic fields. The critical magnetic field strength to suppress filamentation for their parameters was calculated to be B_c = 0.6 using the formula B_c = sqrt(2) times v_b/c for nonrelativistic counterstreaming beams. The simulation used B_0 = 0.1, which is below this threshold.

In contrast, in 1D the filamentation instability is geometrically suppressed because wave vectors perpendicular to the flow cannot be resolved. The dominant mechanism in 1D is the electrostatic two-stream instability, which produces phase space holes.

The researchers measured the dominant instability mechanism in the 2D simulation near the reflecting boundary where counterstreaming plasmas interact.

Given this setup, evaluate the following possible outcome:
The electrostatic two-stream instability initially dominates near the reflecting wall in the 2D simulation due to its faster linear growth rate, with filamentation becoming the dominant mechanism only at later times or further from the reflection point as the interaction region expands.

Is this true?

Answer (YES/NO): NO